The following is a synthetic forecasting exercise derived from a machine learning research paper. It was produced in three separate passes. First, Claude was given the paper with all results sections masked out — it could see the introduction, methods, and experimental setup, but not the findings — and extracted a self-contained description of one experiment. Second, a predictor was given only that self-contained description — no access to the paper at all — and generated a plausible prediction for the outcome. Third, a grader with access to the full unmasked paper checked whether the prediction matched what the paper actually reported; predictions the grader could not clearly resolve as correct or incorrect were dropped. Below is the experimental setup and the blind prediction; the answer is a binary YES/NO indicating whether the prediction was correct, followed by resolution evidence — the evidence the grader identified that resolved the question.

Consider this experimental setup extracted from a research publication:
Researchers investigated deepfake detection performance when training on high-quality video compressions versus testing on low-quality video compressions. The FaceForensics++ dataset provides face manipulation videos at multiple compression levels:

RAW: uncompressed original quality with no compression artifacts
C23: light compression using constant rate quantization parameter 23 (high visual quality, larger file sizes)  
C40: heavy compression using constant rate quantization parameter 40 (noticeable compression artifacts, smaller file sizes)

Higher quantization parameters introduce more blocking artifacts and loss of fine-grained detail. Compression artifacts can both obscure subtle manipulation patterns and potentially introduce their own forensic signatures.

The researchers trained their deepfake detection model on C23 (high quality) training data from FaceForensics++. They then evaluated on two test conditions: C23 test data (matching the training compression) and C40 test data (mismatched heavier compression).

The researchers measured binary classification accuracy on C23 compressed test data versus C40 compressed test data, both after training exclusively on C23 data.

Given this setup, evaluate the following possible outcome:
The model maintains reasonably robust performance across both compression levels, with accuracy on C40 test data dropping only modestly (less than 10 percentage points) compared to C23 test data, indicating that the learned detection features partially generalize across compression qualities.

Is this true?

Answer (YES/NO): YES